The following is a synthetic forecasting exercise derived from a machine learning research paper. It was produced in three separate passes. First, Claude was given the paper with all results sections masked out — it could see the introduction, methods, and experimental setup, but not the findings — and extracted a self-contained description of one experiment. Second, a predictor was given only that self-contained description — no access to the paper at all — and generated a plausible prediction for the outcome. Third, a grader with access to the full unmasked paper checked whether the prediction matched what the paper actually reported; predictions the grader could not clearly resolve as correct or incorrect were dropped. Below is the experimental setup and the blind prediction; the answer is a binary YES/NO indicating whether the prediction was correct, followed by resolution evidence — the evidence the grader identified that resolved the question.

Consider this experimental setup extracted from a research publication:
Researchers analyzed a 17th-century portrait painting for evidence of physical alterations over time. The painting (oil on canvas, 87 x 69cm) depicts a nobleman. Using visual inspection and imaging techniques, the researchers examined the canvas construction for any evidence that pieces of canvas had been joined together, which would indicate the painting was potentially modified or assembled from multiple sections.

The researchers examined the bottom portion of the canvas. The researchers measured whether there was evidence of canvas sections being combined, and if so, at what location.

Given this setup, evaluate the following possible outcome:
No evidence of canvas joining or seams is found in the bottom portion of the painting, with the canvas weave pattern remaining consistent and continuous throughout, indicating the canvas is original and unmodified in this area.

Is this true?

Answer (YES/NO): NO